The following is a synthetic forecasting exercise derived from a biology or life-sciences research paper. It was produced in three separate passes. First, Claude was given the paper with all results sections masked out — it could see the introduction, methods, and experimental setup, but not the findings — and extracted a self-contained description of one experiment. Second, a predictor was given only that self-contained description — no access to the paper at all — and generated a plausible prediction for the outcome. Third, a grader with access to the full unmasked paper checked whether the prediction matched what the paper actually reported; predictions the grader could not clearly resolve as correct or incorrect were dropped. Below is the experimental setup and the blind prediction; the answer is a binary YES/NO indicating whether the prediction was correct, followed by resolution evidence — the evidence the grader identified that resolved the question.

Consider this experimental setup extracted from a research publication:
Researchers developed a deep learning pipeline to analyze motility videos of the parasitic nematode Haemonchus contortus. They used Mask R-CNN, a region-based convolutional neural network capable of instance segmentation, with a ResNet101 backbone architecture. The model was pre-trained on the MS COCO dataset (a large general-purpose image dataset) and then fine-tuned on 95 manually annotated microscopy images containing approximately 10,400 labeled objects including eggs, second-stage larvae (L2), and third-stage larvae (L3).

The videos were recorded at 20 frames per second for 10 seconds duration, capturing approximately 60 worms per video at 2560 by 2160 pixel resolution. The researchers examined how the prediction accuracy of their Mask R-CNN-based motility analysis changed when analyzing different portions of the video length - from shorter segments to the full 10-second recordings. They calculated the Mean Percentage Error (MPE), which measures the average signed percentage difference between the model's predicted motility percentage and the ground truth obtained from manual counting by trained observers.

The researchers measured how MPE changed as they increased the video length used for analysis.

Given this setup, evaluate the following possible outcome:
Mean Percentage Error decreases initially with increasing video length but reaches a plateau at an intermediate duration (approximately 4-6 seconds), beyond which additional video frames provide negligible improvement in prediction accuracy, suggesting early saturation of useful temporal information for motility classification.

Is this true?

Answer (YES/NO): NO